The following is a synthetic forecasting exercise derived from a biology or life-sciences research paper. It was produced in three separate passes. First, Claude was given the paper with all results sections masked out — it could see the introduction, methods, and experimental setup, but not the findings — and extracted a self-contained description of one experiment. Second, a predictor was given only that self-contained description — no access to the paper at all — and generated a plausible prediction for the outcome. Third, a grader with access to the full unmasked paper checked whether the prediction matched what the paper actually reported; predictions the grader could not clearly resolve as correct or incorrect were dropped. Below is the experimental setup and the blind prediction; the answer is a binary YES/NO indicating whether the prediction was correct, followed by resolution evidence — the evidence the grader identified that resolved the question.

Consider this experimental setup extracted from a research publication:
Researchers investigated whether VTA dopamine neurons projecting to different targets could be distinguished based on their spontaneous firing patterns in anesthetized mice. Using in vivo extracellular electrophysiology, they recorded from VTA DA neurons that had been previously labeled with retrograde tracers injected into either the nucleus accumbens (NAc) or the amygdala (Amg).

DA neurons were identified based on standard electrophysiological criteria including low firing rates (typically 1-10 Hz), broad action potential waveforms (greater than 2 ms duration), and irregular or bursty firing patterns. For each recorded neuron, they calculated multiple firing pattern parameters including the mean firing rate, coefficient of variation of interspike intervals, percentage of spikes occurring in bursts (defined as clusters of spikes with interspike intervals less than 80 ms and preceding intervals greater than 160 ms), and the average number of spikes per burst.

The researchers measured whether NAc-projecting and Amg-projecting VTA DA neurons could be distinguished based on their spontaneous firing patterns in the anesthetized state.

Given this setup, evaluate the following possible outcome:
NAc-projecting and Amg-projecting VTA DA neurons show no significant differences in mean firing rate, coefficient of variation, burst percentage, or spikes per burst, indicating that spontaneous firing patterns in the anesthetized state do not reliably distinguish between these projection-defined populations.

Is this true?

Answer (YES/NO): NO